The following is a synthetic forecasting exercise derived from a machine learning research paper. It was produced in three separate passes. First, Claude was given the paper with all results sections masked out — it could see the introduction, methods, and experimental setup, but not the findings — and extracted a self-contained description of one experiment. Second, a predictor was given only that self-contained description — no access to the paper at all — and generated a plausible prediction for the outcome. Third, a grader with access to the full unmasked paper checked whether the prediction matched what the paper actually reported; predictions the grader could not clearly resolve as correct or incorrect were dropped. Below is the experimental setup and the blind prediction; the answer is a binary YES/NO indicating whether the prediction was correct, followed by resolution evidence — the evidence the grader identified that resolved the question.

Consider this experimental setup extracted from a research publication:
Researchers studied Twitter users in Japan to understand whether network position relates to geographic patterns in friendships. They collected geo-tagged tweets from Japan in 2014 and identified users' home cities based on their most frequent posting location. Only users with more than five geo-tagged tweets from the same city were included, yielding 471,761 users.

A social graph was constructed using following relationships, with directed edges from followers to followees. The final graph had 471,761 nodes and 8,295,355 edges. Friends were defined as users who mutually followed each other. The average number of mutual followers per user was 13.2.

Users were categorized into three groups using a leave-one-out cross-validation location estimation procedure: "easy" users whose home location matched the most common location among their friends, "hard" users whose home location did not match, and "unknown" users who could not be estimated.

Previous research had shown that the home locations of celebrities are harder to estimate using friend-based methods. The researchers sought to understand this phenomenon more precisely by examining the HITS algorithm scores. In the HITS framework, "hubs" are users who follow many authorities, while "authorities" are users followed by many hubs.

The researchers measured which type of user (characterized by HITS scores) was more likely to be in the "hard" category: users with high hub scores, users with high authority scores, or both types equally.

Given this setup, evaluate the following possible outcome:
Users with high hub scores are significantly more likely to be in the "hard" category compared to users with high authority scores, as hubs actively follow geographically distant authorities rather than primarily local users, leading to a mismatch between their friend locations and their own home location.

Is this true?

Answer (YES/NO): NO